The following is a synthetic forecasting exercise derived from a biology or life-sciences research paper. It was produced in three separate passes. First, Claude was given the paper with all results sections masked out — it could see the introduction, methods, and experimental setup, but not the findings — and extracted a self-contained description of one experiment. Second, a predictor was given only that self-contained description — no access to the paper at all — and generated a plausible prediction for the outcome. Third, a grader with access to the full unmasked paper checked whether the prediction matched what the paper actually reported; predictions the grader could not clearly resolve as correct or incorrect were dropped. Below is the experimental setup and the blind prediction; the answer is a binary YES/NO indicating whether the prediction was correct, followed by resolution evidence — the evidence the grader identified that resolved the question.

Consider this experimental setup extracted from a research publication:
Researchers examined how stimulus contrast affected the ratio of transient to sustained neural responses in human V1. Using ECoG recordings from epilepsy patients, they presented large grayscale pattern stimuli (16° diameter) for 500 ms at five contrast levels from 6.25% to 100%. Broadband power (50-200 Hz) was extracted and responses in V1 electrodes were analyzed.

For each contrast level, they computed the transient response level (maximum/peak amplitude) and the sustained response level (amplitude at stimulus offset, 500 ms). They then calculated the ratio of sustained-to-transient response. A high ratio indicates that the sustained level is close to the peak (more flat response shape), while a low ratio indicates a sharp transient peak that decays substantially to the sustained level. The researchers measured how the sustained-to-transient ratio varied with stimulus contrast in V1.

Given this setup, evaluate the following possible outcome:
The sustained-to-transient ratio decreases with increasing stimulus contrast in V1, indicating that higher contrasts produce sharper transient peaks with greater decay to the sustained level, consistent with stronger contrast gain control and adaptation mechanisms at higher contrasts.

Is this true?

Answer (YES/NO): YES